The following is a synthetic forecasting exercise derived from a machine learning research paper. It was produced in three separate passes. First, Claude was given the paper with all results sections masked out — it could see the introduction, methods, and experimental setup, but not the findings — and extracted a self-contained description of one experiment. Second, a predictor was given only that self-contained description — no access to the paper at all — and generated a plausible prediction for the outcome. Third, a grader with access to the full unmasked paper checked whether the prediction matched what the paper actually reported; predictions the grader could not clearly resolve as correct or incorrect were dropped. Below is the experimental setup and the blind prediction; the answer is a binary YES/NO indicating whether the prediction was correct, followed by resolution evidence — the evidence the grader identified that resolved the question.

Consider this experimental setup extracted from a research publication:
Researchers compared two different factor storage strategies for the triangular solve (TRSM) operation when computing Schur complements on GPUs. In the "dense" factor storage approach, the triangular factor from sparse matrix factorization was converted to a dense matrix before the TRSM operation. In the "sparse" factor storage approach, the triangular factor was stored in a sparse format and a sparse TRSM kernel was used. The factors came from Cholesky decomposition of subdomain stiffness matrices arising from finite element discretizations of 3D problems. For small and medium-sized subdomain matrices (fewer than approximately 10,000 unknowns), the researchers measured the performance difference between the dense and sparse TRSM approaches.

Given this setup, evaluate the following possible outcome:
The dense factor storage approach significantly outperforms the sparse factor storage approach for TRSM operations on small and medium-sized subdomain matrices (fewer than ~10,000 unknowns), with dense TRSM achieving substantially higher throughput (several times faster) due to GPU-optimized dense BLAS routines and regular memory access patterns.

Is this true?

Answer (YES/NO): NO